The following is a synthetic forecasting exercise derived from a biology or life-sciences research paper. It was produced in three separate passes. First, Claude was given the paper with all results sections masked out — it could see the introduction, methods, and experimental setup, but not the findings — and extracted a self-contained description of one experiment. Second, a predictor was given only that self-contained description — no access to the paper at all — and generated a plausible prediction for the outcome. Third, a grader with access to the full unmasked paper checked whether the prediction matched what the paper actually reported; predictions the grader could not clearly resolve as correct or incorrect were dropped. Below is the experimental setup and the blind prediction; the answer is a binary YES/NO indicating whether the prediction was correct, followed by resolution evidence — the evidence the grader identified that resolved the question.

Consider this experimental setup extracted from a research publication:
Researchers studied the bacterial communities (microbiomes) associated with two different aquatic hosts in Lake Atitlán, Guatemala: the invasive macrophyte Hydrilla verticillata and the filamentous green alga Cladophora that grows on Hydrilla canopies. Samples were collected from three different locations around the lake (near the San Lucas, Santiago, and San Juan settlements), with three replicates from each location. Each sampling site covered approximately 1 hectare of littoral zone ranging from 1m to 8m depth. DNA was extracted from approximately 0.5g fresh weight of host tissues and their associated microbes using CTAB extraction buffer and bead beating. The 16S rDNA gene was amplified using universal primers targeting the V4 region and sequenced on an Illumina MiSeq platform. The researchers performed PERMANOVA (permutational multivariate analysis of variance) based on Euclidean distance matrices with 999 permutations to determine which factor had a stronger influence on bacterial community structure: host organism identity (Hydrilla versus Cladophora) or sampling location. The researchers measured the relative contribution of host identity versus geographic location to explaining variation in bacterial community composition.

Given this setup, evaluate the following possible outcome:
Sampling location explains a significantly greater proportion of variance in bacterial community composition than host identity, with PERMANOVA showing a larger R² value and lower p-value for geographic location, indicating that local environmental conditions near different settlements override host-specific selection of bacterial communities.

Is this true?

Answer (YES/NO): NO